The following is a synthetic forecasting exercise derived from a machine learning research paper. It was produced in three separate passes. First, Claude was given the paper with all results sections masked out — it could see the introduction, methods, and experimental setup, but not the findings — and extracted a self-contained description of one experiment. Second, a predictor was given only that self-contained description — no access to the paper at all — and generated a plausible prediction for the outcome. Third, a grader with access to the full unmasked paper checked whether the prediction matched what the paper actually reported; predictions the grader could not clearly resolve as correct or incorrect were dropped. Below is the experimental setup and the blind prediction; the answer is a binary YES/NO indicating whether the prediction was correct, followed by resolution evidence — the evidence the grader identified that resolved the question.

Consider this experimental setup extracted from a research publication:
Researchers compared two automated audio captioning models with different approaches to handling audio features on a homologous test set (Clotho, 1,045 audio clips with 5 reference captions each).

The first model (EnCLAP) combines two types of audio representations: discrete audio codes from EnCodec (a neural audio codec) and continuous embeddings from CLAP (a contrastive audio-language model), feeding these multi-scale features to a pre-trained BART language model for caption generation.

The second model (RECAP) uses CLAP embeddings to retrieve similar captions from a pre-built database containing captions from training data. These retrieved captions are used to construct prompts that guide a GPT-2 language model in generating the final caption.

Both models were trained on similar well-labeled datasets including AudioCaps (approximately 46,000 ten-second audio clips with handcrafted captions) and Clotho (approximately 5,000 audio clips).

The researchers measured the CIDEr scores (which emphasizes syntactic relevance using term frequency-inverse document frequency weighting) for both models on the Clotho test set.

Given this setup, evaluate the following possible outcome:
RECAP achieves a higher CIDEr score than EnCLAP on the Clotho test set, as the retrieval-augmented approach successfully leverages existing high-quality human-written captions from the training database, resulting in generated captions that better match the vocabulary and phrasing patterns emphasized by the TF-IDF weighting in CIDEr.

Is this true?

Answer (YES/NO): NO